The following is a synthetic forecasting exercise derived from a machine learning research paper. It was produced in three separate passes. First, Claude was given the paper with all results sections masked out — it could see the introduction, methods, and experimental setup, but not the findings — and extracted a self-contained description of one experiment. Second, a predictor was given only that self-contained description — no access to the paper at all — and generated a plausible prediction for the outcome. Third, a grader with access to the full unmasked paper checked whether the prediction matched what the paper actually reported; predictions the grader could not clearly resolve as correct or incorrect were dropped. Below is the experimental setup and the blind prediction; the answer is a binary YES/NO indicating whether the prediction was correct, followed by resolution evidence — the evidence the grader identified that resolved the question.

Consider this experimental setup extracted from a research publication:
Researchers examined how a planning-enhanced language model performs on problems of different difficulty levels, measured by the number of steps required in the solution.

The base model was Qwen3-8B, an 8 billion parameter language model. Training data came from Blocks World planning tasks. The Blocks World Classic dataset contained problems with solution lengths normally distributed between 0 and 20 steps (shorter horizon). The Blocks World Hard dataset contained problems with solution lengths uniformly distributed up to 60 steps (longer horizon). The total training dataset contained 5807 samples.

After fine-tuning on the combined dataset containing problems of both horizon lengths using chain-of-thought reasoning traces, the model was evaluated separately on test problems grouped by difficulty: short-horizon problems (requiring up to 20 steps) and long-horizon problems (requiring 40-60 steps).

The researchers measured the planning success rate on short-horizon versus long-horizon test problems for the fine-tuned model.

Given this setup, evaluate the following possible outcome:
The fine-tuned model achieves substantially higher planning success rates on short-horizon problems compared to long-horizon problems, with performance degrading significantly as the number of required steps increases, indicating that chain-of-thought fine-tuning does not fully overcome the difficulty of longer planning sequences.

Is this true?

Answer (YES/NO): YES